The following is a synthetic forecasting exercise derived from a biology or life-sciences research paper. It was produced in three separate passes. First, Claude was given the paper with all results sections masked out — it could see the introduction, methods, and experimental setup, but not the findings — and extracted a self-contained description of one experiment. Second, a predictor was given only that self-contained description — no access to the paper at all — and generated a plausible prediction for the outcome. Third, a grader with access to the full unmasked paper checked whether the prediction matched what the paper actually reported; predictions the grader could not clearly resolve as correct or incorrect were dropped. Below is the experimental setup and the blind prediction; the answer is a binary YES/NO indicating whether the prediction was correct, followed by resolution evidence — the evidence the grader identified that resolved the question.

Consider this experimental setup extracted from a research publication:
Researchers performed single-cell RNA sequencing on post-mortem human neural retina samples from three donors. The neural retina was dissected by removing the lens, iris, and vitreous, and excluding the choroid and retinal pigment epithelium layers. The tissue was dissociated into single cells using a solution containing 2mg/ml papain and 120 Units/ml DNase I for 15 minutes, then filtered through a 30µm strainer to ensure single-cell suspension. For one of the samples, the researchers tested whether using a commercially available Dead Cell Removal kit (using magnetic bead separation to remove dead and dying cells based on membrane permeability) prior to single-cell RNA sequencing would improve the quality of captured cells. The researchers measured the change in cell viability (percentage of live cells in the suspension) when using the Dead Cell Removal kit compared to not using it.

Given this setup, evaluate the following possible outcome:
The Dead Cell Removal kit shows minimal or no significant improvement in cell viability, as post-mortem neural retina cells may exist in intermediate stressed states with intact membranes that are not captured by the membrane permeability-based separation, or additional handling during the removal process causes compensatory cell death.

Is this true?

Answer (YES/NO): YES